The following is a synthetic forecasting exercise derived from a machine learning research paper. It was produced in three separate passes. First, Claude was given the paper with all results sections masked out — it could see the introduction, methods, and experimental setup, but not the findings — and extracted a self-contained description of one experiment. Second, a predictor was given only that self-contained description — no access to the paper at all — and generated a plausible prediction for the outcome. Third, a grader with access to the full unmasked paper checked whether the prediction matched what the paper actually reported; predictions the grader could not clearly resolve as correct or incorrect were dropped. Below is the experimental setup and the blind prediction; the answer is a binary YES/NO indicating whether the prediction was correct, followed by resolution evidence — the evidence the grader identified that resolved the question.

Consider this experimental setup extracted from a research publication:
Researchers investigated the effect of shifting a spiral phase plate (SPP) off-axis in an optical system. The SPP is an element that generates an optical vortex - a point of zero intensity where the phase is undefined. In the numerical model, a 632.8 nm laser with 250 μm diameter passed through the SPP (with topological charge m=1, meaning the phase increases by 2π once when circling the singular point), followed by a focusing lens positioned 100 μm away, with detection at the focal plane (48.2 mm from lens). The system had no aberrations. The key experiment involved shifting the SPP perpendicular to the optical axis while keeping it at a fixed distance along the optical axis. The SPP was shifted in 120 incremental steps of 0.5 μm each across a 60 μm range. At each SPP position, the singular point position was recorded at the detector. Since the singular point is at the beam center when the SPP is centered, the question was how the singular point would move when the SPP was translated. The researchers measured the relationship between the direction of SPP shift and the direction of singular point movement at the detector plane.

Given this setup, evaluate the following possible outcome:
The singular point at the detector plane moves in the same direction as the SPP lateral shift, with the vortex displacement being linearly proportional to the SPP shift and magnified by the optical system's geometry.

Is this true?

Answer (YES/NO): NO